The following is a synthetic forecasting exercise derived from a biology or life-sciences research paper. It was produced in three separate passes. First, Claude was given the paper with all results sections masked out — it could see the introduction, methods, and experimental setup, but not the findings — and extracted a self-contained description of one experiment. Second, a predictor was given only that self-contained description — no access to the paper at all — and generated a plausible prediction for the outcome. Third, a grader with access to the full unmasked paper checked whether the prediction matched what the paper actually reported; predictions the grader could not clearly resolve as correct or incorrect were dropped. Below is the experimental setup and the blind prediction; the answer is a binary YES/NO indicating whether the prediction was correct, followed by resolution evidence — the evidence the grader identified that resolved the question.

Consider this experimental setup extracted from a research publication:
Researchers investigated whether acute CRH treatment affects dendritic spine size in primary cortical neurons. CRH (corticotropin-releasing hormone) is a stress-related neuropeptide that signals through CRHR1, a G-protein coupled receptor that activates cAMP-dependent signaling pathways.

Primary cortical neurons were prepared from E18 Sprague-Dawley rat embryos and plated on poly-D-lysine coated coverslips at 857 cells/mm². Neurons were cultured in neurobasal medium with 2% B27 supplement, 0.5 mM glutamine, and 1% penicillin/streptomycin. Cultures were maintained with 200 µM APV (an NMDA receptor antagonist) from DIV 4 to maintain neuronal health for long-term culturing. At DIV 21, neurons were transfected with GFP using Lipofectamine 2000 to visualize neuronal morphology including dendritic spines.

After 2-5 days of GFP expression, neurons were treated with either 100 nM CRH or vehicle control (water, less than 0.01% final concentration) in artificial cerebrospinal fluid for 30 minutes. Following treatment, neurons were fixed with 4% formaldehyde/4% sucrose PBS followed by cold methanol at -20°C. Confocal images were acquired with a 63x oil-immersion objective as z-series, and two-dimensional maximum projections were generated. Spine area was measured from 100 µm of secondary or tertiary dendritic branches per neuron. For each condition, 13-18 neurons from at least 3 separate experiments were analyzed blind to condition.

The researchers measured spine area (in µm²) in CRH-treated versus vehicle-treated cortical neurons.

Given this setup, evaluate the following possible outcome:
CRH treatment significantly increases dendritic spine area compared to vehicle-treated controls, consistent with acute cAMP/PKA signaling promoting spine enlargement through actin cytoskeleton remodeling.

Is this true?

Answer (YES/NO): NO